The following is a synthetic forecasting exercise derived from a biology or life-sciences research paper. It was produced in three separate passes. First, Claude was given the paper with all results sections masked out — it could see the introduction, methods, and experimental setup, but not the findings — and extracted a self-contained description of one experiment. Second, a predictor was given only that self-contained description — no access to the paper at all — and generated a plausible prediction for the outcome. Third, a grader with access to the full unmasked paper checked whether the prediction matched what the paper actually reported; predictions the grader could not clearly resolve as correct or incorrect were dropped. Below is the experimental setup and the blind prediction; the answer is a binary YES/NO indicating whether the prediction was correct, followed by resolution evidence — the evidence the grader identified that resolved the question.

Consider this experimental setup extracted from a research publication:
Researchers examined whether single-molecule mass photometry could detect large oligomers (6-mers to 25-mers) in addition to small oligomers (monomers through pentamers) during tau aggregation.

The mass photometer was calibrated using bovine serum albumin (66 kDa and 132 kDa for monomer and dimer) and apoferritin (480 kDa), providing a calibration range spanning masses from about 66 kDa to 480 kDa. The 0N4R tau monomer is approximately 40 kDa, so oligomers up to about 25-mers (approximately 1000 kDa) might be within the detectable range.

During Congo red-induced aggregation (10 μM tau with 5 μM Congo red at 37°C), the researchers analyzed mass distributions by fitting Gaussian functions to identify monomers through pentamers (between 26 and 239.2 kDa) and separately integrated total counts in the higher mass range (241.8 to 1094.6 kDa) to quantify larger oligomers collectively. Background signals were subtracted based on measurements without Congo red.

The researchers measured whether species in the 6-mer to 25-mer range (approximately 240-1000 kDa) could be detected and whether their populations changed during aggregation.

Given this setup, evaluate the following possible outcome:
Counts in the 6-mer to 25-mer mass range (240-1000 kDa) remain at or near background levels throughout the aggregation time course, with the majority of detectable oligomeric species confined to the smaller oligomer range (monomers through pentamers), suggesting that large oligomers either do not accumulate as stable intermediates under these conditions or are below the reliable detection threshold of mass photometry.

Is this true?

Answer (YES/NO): NO